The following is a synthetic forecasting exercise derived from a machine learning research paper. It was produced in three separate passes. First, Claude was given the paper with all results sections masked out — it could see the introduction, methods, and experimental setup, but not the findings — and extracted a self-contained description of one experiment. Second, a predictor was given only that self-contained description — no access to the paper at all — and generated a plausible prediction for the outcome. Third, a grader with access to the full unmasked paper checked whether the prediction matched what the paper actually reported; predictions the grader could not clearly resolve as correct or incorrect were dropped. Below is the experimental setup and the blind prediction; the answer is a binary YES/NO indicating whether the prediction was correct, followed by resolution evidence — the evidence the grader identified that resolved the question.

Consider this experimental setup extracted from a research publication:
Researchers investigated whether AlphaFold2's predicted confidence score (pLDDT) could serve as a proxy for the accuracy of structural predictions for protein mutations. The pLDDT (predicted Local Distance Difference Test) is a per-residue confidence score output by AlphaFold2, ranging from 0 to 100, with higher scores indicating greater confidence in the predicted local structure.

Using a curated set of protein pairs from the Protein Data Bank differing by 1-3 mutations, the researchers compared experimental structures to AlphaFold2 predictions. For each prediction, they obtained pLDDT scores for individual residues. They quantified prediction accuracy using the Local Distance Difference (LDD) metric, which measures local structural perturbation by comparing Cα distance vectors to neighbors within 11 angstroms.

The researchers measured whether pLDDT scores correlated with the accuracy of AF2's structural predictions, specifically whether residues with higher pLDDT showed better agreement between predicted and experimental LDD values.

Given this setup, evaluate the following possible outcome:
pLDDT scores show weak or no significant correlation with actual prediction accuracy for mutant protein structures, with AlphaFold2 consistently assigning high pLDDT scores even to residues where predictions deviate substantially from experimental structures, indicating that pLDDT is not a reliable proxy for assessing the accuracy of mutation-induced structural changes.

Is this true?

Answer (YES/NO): NO